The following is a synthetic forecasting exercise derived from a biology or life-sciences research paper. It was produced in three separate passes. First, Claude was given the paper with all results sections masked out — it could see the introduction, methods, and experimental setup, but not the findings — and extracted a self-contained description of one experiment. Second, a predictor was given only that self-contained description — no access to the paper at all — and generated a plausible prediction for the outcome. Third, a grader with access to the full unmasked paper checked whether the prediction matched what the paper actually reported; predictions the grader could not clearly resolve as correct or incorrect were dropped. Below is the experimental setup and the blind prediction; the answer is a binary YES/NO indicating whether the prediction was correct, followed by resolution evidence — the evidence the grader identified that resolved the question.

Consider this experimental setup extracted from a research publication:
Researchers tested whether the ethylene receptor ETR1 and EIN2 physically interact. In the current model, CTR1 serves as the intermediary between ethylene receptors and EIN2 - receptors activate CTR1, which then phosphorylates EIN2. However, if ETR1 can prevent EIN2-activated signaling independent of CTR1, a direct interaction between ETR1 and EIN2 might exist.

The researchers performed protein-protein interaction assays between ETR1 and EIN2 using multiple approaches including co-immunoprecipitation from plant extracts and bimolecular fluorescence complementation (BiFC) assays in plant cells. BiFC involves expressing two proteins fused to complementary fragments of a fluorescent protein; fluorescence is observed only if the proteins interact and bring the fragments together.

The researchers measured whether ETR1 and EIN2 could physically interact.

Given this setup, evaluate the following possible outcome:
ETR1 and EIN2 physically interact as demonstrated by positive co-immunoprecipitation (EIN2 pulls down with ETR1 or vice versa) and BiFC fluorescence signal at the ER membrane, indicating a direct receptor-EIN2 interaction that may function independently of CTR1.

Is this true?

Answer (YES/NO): NO